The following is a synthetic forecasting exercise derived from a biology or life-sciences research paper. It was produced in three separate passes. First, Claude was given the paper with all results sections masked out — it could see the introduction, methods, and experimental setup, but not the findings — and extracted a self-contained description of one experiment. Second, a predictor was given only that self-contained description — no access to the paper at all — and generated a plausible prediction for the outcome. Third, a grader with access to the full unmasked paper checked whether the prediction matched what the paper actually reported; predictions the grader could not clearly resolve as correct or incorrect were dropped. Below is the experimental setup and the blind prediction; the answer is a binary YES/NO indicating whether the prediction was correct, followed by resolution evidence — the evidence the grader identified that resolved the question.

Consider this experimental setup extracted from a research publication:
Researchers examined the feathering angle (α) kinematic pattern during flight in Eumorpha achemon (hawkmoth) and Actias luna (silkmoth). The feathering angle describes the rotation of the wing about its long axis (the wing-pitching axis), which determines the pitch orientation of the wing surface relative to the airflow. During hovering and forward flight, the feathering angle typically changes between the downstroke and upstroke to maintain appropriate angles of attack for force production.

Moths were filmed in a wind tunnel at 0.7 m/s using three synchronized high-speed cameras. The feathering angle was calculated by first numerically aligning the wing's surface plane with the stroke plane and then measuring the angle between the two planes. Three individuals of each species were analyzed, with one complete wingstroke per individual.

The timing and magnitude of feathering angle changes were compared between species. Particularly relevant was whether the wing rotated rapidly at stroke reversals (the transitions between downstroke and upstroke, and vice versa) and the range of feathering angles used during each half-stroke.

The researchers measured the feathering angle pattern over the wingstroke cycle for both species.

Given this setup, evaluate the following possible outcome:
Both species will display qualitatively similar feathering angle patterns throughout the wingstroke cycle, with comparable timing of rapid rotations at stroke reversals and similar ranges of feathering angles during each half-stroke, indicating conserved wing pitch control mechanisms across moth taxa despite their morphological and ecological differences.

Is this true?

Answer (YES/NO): NO